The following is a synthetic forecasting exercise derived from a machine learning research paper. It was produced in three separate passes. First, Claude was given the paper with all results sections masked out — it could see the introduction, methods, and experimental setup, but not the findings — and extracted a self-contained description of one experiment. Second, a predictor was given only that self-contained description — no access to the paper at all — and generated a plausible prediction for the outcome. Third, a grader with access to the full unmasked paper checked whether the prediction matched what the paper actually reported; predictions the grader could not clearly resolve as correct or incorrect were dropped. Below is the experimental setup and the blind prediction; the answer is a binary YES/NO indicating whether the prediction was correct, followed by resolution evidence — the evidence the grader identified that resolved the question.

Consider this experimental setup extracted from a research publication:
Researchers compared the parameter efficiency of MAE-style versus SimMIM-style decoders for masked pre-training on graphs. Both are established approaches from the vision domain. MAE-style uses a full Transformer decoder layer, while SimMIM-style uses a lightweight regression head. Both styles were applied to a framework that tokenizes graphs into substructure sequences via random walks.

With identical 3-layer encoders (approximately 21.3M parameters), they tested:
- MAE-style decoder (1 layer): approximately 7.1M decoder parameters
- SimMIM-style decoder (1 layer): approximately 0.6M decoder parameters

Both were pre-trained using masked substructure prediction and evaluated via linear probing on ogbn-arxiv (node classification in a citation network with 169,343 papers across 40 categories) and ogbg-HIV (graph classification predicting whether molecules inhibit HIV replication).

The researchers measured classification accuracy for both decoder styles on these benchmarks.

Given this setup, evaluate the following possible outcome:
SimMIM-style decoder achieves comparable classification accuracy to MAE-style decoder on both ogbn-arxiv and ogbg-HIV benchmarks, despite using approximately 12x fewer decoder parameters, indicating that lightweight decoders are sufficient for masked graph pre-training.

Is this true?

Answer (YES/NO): NO